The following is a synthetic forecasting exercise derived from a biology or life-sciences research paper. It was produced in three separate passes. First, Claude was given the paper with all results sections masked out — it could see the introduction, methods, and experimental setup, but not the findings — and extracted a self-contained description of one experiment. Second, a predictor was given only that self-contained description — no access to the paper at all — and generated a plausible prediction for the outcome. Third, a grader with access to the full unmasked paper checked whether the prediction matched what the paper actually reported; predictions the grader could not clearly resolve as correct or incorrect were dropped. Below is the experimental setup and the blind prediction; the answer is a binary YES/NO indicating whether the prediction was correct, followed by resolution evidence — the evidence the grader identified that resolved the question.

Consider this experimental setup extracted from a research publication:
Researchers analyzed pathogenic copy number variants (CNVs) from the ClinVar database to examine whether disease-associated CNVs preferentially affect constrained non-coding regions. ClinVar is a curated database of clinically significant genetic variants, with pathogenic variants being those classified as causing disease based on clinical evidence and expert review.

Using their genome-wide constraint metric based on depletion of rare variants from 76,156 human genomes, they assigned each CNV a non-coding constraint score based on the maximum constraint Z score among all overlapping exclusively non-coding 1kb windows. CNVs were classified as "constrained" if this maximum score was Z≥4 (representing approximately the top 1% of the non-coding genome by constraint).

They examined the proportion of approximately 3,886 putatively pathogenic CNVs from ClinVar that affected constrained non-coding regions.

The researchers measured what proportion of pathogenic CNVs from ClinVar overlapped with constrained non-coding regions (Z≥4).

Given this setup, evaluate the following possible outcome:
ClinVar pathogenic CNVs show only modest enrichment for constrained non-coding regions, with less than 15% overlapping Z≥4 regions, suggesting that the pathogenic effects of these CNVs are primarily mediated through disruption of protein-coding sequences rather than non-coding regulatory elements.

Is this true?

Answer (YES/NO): NO